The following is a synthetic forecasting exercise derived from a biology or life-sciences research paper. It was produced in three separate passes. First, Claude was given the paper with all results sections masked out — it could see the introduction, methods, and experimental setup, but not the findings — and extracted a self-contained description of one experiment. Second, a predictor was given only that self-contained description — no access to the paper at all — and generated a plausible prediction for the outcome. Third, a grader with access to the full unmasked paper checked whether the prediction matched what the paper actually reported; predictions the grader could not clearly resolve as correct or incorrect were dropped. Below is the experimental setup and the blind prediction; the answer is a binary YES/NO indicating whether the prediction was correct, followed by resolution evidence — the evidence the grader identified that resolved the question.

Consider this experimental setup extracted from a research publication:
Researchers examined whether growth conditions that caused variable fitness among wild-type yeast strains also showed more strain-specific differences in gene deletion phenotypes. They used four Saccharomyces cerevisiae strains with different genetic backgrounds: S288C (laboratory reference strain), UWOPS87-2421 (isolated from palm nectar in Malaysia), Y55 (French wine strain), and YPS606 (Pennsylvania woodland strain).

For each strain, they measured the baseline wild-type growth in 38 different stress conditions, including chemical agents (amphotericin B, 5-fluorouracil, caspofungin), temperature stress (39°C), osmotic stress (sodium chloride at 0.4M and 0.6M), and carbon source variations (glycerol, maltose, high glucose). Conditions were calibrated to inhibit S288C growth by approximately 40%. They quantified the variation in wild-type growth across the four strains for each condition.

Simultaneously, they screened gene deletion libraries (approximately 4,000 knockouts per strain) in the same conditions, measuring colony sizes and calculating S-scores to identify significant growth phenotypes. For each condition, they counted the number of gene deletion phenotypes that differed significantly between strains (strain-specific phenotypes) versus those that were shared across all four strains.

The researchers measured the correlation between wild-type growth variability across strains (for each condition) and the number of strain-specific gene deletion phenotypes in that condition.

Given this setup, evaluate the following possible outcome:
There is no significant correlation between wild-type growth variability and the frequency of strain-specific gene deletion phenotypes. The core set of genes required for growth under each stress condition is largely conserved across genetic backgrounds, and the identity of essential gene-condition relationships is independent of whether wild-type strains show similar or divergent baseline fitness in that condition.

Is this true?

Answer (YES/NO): NO